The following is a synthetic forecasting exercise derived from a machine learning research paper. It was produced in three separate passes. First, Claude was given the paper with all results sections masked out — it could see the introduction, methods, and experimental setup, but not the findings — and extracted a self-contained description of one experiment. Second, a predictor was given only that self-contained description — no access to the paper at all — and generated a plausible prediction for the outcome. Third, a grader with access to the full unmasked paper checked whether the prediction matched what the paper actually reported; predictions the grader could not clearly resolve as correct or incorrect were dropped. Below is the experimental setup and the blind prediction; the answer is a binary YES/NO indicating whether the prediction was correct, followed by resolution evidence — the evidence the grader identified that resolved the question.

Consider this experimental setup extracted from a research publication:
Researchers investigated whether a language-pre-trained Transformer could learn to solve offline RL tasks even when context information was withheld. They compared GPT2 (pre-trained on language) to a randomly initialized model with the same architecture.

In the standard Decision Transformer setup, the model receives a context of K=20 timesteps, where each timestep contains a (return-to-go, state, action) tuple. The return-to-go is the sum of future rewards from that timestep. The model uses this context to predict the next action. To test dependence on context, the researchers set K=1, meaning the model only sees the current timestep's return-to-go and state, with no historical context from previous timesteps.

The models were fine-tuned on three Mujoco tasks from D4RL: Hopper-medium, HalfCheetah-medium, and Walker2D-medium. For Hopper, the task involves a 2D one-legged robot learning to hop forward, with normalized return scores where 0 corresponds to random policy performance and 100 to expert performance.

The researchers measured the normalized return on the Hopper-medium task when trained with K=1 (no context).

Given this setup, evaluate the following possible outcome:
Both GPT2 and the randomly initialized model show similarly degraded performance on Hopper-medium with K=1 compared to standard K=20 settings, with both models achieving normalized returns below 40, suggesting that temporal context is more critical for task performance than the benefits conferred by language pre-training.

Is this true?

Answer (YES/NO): NO